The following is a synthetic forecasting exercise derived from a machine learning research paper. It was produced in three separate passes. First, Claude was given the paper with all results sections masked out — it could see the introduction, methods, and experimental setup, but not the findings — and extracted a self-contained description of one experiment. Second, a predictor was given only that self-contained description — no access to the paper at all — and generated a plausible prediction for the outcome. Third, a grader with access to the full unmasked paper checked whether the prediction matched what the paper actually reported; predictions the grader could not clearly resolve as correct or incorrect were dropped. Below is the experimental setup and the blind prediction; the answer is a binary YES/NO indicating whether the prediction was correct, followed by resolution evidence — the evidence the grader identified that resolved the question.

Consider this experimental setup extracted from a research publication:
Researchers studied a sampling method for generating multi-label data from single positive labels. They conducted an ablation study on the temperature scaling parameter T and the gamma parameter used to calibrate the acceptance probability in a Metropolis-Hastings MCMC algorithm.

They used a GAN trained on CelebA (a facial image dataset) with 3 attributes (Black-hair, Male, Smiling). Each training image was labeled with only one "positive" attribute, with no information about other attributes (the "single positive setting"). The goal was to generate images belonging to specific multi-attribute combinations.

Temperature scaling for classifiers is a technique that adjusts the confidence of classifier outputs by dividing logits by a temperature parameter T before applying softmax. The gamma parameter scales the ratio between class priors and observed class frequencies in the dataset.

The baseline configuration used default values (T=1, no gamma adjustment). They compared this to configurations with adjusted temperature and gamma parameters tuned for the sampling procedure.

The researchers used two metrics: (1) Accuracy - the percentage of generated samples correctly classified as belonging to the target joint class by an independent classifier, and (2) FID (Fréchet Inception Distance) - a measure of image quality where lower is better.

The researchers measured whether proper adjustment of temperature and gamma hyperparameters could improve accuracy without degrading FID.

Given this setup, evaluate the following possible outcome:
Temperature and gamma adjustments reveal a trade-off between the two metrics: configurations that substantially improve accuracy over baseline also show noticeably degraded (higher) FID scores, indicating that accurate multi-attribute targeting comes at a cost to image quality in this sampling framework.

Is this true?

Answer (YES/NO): NO